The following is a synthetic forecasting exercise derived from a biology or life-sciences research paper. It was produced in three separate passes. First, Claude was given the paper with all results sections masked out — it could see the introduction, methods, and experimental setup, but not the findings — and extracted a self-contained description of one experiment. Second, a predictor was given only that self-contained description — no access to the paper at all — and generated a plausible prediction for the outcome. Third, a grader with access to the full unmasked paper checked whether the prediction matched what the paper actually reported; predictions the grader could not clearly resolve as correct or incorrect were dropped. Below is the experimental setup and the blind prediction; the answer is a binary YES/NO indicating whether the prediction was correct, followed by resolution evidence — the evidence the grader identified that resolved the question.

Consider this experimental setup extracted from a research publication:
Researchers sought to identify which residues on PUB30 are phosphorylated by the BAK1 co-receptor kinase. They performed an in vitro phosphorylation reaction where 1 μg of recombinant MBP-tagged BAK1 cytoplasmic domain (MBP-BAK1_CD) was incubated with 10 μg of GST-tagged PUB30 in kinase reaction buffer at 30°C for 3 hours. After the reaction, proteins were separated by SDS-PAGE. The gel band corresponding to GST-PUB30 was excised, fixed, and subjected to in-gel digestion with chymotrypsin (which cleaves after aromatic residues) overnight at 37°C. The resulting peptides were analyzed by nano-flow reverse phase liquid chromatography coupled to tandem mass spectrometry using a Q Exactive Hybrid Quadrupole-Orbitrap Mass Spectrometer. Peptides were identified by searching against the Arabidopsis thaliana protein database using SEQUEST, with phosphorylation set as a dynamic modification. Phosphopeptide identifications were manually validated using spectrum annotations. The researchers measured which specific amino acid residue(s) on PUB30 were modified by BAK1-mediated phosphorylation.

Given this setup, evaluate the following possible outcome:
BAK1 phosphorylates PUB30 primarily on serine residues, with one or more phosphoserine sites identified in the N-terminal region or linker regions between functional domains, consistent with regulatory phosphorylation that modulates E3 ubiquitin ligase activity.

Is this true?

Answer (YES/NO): NO